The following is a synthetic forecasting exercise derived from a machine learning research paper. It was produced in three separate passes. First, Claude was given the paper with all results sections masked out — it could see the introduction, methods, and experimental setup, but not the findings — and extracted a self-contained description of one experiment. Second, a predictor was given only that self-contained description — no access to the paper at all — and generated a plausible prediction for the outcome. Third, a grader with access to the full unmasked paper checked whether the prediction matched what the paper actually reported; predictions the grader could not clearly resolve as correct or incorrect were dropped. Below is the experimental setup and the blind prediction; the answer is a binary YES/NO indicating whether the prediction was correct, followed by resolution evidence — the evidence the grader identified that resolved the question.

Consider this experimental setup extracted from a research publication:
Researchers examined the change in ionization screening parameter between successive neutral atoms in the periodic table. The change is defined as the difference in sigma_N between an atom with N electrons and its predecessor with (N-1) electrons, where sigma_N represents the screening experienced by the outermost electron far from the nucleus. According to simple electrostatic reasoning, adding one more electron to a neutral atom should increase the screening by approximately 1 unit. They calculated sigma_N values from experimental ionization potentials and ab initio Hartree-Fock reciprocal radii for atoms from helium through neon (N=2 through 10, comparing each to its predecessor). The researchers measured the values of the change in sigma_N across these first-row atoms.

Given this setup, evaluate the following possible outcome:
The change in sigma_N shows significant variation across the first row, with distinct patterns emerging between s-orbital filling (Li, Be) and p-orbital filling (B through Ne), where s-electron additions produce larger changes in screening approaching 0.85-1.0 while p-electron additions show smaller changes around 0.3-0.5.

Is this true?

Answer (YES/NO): NO